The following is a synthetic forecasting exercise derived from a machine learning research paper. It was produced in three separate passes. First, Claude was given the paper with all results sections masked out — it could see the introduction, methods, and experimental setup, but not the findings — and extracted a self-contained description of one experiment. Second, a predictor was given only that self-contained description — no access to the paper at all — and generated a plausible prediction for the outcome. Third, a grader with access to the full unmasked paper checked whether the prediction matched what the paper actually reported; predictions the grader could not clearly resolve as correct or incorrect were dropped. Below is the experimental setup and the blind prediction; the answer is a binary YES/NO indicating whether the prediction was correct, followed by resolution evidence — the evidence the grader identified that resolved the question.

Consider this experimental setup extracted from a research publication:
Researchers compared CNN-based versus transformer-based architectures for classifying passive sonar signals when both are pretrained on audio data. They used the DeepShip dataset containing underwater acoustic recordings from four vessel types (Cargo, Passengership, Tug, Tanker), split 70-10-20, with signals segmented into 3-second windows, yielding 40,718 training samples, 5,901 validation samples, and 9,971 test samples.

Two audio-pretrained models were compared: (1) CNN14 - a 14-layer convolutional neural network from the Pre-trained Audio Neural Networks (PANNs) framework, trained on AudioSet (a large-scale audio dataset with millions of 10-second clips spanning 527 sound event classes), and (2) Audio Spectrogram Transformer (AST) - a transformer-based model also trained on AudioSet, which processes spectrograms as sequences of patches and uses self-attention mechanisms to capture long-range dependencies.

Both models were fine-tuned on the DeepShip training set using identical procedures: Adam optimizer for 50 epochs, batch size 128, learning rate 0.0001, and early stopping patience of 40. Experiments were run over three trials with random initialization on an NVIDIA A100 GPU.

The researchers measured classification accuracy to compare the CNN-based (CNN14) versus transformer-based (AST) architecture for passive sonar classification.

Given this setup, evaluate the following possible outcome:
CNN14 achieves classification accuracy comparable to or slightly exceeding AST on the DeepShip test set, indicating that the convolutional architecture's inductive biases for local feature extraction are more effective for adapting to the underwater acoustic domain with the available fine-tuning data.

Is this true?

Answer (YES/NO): YES